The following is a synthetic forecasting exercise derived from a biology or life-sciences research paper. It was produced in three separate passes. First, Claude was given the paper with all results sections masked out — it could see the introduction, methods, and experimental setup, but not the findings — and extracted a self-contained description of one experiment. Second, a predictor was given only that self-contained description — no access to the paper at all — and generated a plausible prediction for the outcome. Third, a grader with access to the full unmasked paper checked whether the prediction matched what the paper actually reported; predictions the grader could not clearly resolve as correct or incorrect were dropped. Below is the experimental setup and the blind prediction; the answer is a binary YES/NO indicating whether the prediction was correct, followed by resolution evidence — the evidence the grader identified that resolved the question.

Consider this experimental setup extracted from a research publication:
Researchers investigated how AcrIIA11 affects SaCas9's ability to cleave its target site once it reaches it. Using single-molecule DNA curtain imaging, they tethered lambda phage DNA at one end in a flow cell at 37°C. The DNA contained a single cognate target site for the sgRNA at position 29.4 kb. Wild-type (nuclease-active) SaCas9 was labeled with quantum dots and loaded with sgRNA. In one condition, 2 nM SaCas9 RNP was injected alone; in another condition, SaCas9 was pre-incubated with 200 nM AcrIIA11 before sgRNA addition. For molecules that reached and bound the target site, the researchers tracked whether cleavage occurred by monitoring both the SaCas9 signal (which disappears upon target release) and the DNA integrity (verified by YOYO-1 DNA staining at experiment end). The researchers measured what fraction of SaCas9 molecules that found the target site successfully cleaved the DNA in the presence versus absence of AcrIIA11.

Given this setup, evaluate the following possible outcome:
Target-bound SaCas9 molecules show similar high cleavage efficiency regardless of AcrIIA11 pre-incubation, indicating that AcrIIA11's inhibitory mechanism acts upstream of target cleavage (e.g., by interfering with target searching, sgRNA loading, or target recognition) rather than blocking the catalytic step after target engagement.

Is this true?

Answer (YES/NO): NO